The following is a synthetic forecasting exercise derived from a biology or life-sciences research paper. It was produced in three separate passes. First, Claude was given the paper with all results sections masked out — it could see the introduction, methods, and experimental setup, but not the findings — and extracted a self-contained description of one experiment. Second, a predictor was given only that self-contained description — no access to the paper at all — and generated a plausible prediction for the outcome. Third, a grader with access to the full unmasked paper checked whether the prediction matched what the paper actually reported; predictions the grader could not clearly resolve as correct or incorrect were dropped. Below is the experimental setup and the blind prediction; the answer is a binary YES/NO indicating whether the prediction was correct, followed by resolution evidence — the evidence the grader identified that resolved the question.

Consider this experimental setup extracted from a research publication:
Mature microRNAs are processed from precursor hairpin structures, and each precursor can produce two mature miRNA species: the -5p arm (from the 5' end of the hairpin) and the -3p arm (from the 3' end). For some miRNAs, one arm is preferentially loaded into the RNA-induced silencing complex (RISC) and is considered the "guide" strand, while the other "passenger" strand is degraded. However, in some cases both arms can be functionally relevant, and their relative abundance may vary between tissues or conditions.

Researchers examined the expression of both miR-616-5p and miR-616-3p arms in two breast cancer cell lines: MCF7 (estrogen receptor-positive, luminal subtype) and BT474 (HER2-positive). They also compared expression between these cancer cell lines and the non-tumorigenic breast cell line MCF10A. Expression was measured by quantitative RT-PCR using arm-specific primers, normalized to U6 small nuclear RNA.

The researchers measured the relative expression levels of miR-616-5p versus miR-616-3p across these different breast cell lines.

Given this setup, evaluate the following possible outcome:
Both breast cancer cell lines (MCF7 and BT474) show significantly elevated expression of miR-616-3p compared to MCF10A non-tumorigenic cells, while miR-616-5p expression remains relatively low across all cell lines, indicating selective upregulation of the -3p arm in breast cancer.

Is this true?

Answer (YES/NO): NO